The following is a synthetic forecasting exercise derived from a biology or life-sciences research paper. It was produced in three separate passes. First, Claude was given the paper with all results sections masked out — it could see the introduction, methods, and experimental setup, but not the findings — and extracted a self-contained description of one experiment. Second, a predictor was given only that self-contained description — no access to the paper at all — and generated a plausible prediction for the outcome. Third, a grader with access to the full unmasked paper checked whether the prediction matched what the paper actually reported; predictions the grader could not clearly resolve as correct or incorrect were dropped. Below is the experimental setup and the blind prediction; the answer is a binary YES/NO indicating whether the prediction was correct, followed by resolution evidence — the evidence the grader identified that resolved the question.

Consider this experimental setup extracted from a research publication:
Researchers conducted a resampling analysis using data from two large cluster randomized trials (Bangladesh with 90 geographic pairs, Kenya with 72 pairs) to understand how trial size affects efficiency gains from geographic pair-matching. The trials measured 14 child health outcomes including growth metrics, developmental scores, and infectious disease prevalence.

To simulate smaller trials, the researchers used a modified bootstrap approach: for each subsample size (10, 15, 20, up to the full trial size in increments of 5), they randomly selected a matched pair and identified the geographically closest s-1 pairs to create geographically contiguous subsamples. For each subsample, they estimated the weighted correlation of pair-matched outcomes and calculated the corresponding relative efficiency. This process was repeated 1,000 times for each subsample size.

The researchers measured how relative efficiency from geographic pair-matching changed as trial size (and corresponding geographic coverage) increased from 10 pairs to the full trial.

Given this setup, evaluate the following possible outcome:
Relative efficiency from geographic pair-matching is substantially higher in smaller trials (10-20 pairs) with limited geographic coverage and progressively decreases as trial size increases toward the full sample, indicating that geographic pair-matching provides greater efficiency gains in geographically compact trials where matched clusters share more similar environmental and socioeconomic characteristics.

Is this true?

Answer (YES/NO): NO